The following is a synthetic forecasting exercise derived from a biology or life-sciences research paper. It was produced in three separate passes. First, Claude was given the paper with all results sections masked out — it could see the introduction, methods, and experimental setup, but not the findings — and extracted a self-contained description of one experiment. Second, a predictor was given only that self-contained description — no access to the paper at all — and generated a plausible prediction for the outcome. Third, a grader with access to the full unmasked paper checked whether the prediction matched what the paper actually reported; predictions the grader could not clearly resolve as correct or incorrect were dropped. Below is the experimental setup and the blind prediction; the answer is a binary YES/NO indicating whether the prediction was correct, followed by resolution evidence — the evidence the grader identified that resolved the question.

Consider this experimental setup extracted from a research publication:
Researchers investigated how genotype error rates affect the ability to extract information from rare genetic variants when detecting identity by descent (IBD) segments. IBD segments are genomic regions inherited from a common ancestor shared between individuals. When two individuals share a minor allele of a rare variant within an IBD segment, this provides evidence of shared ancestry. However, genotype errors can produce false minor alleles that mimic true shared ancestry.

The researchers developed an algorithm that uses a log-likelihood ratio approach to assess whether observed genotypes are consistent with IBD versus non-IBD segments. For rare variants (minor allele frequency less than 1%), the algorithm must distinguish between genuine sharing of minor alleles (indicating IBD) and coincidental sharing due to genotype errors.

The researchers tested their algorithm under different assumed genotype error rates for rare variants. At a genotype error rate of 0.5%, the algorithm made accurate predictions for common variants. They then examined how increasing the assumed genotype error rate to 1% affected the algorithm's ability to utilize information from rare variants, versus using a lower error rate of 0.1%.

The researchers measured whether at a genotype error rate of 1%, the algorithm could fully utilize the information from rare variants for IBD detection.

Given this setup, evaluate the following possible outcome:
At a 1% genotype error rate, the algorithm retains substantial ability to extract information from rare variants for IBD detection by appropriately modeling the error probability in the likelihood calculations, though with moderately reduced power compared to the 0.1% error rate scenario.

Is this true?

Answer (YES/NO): NO